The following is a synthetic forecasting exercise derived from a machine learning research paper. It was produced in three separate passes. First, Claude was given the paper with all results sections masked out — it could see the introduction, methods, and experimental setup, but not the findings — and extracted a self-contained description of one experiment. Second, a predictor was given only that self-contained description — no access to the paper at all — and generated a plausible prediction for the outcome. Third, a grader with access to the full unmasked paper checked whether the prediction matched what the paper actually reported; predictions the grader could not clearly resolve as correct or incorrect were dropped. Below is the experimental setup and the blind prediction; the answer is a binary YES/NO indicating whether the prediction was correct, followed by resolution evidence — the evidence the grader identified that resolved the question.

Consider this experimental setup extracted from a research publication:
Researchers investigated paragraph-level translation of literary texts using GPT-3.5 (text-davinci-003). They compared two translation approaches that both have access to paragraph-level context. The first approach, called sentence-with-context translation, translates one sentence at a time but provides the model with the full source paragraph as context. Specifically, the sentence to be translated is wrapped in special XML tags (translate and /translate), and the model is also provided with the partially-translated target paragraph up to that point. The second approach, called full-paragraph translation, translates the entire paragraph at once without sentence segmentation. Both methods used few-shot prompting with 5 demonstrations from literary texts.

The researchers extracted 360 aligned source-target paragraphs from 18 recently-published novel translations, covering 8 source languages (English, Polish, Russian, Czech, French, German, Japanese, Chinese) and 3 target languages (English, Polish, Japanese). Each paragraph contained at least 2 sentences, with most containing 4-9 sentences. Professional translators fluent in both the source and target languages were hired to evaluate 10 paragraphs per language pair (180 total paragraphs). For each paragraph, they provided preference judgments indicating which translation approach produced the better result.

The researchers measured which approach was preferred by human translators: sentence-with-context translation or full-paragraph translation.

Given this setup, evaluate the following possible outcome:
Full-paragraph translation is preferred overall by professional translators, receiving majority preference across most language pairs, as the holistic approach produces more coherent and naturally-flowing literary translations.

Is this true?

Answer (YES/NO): YES